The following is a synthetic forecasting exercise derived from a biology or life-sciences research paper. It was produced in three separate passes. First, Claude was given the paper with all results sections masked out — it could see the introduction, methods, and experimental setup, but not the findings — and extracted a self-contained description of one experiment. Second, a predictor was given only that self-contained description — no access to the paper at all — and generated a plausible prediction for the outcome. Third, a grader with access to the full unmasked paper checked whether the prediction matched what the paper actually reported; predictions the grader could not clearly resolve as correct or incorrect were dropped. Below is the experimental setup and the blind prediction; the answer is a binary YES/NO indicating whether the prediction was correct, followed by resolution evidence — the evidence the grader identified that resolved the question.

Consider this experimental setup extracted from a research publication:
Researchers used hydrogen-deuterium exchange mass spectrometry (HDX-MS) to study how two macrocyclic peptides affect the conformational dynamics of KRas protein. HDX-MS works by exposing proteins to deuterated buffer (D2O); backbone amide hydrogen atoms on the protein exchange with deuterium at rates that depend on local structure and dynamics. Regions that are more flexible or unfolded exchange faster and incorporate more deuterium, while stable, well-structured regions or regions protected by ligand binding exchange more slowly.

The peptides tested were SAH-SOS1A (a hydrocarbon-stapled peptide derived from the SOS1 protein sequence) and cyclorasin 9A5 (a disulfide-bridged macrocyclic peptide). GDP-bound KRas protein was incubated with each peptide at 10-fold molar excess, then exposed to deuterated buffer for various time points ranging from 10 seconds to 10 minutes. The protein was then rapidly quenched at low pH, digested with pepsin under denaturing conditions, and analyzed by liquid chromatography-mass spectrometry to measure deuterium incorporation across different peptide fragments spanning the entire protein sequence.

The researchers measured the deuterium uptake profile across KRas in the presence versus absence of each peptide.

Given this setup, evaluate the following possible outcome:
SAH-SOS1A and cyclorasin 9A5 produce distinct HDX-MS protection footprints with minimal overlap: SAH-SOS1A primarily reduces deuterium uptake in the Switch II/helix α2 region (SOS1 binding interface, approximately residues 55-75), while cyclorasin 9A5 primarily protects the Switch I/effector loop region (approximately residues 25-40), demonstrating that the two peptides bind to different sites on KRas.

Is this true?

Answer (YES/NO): NO